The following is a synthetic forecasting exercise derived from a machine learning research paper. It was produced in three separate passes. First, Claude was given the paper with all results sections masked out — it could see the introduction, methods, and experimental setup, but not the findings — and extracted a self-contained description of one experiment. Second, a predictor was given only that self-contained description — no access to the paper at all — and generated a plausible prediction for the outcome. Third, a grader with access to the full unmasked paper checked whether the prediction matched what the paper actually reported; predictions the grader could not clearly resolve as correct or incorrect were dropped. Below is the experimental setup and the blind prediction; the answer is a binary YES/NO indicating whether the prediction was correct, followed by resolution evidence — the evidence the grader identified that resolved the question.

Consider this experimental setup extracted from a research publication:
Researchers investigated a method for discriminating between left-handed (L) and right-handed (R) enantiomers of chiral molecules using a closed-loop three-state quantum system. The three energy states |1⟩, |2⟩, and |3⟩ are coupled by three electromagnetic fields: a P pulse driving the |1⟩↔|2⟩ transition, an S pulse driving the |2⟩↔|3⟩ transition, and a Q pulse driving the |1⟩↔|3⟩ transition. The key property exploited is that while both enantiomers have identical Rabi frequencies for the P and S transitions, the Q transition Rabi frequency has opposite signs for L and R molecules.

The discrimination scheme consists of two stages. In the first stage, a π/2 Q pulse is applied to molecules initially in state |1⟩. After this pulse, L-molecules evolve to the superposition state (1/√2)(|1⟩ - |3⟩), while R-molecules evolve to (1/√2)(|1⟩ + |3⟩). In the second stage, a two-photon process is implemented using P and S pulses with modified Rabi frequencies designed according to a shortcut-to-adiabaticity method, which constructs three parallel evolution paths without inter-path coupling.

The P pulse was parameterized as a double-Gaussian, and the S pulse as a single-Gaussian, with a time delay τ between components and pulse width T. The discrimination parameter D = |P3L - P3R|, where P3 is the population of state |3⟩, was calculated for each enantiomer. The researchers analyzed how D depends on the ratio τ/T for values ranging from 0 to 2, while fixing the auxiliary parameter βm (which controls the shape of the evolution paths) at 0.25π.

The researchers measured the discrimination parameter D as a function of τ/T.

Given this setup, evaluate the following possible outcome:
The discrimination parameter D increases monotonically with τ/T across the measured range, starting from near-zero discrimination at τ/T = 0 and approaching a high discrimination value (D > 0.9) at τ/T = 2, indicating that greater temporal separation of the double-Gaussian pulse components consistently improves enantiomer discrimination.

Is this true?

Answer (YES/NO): NO